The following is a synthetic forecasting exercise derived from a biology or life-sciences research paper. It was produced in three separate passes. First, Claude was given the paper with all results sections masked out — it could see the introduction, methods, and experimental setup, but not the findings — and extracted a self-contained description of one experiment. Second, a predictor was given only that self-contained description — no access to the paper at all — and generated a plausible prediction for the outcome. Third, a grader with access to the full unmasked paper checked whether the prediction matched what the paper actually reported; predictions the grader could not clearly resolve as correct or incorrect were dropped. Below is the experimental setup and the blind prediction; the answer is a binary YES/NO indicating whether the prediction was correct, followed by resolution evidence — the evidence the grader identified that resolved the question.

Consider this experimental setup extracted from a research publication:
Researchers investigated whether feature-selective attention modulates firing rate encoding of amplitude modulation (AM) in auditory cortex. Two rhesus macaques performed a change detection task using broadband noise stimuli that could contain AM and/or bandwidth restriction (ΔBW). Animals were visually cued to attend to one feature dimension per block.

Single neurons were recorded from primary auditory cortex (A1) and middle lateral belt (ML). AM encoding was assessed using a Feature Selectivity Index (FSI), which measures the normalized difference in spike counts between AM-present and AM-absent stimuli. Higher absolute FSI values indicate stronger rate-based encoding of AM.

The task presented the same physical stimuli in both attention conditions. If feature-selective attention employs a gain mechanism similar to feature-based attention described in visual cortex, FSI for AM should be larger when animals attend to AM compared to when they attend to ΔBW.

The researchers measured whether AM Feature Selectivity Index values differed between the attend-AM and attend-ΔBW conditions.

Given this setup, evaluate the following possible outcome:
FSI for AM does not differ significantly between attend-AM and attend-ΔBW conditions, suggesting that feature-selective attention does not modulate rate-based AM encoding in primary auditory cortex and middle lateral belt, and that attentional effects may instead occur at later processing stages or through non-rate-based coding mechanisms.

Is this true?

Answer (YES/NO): YES